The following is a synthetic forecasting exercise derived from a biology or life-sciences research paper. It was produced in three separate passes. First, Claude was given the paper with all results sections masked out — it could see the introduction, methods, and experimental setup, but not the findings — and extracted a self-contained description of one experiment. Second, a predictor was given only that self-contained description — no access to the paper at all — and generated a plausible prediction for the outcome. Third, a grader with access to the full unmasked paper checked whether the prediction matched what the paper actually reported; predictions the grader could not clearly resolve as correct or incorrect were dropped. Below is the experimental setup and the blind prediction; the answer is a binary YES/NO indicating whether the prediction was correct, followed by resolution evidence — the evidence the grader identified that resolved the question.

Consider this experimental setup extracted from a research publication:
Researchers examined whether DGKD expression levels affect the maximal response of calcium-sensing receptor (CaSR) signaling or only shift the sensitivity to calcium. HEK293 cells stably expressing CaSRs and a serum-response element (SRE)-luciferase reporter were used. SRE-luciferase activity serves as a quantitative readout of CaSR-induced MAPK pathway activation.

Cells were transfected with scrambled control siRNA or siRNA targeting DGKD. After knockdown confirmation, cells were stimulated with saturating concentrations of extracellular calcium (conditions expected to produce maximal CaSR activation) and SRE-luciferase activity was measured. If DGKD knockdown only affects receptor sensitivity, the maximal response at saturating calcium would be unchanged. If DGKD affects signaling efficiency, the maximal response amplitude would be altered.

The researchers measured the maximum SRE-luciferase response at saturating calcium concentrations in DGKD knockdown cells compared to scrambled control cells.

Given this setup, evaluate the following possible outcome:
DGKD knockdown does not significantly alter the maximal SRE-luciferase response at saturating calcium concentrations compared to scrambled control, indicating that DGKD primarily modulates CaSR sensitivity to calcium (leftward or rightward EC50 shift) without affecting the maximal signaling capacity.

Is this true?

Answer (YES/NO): NO